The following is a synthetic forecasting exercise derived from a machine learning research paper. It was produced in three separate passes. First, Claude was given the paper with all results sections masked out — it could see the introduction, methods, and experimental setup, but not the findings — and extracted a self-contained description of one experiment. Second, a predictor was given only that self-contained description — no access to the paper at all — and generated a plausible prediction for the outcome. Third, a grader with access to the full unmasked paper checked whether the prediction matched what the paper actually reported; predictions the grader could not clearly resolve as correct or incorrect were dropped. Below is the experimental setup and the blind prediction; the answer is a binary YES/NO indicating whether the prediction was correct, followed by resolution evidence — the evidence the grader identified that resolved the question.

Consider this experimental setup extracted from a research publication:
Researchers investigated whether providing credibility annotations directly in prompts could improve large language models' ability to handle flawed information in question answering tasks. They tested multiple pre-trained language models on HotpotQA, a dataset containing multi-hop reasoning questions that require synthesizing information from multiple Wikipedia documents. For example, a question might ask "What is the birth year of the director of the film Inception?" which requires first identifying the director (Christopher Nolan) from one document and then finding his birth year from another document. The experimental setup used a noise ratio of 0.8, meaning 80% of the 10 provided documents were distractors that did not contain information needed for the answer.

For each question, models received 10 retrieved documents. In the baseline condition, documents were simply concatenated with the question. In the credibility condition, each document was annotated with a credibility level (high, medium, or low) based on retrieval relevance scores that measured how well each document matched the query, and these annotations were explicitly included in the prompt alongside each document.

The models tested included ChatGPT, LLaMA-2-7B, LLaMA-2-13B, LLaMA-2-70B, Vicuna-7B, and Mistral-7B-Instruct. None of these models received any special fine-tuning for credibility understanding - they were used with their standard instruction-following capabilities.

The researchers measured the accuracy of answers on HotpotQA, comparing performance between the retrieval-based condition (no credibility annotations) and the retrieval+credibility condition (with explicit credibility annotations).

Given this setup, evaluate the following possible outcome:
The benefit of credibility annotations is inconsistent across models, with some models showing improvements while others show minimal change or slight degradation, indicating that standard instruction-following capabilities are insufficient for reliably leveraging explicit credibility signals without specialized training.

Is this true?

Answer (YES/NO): YES